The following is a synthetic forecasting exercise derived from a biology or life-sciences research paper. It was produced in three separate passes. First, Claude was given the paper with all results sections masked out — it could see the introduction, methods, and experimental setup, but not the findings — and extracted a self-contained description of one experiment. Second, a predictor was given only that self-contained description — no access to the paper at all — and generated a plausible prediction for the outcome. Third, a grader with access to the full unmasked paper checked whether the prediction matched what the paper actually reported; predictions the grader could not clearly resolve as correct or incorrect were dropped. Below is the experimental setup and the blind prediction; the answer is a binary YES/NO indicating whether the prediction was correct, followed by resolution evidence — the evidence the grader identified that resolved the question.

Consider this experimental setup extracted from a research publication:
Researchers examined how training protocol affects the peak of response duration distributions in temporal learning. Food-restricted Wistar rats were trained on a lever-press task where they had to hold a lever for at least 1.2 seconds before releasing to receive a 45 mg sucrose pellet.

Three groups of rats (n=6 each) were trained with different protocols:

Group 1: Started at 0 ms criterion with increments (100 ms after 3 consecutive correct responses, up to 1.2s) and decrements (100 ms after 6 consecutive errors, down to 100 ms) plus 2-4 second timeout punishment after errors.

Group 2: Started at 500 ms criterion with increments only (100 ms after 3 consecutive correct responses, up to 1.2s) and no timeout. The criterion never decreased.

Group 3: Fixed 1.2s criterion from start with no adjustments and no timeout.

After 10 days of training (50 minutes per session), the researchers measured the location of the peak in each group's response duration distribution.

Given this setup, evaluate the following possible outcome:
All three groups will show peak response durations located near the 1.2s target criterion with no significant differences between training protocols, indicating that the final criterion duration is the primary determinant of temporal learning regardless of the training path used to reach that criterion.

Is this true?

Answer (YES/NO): NO